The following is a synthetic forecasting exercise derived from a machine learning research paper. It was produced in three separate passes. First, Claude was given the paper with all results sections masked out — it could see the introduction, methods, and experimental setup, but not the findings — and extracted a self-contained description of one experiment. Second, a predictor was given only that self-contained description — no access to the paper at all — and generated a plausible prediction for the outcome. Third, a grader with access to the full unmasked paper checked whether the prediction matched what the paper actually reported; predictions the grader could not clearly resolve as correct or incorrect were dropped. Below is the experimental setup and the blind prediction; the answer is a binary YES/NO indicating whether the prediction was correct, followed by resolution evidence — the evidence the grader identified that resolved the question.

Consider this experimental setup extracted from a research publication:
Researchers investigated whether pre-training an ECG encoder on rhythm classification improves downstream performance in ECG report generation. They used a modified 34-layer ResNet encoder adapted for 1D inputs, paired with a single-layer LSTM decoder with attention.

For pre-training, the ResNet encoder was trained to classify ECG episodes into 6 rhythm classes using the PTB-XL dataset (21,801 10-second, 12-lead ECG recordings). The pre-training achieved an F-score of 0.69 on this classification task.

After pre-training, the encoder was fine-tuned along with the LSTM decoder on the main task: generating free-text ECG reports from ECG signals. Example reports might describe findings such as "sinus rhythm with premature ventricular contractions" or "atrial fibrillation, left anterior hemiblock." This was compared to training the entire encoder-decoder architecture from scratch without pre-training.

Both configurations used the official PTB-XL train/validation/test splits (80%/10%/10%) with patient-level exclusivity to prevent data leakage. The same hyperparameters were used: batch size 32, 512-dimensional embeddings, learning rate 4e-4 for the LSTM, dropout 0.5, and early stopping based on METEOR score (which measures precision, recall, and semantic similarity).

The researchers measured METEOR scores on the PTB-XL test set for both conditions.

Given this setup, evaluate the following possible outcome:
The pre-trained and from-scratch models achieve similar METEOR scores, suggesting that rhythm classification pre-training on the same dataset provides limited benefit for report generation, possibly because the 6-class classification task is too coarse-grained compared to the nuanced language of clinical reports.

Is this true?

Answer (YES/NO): NO